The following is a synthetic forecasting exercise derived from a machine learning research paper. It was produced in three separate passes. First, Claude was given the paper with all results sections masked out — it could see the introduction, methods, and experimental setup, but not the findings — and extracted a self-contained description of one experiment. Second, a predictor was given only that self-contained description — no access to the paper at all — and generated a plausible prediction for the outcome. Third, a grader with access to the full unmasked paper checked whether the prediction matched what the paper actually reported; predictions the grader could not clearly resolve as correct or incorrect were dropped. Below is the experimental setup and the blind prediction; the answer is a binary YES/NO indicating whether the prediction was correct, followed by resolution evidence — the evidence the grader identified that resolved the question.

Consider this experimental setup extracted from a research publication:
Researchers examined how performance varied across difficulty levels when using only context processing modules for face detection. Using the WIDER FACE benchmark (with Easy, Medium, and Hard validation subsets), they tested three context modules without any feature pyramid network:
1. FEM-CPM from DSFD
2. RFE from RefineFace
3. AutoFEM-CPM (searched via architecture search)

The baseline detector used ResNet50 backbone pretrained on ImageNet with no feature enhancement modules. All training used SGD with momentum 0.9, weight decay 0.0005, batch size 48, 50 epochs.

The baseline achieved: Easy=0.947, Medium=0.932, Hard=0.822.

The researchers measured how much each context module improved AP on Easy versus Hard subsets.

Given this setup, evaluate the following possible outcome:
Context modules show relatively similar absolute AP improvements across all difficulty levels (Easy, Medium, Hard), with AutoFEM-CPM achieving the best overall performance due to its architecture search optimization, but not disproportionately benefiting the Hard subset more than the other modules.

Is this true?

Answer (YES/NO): NO